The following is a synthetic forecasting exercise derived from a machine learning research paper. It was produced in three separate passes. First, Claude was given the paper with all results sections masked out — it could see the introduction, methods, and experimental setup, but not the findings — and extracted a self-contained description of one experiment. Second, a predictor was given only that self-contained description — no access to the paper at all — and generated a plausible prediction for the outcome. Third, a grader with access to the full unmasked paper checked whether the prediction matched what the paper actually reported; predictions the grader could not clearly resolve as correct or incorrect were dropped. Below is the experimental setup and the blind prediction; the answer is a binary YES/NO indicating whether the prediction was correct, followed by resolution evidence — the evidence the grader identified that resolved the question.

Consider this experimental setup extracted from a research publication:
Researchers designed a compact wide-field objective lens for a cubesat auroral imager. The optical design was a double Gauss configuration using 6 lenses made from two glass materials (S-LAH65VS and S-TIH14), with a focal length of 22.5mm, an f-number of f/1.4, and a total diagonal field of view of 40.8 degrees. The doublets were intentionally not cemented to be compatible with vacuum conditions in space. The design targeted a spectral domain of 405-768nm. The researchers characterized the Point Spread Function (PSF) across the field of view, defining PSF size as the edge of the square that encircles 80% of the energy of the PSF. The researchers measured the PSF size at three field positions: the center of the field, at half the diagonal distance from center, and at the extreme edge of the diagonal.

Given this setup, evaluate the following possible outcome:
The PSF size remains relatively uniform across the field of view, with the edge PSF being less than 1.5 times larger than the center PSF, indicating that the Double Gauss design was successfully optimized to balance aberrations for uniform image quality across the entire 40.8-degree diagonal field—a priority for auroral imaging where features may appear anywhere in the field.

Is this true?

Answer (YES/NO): NO